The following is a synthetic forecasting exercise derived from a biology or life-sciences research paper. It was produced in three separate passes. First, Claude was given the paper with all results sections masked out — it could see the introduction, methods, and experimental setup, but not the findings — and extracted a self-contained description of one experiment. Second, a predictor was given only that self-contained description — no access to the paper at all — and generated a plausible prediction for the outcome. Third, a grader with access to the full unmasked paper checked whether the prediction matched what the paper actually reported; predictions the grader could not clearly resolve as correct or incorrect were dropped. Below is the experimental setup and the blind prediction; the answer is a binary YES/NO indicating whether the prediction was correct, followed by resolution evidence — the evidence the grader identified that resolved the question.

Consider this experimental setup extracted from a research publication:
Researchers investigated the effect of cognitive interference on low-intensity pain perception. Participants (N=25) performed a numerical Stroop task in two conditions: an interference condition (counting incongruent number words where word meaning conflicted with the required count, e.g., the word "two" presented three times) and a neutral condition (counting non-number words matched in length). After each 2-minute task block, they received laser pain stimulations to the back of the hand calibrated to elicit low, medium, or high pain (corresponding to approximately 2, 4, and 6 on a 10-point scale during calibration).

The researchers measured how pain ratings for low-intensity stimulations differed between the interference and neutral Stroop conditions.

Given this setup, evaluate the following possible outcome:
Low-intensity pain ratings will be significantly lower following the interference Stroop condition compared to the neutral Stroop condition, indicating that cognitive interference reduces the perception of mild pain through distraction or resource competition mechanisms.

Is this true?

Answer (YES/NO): NO